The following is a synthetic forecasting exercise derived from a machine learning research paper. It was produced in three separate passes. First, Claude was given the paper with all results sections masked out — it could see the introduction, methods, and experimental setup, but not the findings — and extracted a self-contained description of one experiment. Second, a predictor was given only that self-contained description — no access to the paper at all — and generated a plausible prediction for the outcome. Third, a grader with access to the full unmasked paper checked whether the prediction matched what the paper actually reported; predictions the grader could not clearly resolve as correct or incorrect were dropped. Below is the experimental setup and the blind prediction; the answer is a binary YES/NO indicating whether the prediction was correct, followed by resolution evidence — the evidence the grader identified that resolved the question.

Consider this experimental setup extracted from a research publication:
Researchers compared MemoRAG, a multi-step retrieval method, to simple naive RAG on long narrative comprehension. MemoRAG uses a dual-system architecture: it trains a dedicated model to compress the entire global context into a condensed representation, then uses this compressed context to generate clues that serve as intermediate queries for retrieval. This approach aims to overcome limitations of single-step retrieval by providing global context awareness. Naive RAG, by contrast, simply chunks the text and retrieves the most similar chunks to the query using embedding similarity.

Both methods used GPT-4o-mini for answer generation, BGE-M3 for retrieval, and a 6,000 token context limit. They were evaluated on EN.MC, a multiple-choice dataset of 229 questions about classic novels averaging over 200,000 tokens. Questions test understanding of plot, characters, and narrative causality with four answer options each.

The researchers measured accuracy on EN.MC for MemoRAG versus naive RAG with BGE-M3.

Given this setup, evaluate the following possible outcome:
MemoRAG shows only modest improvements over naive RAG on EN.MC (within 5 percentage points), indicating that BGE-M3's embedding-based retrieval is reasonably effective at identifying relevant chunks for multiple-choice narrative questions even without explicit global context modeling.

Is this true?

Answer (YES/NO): NO